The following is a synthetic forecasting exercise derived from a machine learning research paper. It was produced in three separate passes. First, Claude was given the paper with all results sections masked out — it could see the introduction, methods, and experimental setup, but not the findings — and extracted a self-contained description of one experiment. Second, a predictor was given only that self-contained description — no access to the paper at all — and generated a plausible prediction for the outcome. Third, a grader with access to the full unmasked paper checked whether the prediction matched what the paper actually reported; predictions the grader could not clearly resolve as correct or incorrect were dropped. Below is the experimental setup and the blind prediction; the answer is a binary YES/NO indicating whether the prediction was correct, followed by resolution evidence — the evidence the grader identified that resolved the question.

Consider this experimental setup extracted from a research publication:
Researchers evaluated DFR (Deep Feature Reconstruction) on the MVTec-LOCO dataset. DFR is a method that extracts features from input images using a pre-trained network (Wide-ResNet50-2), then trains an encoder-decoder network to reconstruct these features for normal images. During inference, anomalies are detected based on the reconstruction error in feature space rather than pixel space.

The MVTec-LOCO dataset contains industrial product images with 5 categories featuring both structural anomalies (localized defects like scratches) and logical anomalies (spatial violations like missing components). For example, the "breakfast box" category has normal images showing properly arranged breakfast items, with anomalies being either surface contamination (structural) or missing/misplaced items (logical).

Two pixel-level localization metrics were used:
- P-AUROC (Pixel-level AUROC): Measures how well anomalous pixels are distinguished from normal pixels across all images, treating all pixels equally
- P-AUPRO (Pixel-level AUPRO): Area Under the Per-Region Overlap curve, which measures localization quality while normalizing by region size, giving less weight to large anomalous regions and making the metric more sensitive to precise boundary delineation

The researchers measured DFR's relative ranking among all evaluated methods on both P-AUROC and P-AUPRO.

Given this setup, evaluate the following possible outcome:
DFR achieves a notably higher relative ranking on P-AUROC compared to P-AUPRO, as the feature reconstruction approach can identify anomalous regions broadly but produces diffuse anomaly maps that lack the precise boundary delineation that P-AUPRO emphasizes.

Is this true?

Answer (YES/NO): NO